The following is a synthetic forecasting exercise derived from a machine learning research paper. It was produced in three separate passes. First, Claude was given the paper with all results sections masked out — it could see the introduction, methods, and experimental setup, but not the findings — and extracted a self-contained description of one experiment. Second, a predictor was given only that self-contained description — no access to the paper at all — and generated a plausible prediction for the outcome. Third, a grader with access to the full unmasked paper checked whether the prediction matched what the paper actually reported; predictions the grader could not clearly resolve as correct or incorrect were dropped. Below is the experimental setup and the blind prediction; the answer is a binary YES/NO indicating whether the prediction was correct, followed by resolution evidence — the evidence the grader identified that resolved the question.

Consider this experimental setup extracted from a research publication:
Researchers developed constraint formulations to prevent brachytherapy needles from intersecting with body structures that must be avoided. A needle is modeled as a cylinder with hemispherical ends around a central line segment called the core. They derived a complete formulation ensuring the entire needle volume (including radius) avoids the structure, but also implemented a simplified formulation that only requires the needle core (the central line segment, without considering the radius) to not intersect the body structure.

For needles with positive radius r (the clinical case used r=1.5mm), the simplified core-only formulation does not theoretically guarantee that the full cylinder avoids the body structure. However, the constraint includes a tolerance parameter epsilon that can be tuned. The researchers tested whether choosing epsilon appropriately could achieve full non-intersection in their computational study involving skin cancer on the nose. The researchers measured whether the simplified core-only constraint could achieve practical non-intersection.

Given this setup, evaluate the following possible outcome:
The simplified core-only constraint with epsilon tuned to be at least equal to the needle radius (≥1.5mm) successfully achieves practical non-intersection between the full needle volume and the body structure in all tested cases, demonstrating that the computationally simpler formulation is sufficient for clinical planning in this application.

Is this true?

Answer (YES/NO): YES